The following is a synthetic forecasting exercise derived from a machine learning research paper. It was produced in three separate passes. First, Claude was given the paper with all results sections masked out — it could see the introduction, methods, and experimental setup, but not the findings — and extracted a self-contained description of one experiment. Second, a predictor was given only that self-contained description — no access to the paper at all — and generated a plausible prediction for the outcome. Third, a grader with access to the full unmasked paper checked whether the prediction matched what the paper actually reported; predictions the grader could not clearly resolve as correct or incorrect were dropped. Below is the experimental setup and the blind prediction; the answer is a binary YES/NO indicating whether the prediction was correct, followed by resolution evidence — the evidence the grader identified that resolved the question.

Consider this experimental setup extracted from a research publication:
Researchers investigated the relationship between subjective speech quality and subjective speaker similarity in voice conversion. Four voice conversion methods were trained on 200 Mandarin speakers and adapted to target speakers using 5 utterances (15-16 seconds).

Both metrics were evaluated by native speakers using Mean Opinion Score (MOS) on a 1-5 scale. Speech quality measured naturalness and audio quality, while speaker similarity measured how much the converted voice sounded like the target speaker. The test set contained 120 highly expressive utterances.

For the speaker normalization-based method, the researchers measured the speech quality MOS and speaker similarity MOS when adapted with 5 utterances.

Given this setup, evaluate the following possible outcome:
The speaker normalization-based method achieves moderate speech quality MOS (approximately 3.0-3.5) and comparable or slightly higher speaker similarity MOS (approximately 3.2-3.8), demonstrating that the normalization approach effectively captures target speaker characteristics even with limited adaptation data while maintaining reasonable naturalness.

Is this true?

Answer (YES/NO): NO